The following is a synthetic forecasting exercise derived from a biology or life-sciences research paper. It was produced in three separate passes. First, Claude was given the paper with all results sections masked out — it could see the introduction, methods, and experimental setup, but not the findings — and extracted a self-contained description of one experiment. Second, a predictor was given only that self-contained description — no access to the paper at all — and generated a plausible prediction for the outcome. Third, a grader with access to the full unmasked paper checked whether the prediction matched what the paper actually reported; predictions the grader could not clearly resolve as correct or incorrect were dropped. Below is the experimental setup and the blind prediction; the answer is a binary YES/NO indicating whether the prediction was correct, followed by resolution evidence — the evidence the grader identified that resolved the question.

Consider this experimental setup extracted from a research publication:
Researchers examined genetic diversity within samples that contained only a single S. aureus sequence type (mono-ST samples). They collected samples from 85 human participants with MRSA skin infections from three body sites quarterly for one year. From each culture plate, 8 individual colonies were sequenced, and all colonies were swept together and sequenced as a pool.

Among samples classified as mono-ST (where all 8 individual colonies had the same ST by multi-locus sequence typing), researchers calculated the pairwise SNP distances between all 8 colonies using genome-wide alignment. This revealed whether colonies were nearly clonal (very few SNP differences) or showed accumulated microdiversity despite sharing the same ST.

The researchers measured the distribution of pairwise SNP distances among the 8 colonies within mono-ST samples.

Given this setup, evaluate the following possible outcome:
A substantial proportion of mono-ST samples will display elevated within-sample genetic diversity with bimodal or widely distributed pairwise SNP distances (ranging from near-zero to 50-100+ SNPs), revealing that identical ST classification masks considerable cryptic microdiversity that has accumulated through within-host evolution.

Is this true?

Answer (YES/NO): NO